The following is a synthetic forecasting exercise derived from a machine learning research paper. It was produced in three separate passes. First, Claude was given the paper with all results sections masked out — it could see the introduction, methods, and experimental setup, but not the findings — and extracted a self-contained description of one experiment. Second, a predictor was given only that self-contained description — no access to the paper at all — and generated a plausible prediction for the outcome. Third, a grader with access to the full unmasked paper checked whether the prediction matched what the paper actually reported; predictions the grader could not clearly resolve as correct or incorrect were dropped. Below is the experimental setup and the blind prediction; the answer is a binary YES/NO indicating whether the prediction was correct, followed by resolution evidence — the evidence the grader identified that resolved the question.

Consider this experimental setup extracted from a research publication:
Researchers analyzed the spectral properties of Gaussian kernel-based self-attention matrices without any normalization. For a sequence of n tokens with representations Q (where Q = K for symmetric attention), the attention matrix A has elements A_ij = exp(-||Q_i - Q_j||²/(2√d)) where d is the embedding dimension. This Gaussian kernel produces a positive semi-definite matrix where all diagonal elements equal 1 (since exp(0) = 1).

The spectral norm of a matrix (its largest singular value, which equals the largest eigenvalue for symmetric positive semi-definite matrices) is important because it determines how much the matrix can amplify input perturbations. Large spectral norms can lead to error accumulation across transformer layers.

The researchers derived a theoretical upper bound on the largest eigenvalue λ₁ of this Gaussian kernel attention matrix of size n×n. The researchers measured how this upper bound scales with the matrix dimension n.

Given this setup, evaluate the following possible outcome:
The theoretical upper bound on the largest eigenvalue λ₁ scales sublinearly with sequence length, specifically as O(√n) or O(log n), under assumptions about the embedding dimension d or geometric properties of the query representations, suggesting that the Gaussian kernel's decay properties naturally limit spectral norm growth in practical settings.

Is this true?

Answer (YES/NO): NO